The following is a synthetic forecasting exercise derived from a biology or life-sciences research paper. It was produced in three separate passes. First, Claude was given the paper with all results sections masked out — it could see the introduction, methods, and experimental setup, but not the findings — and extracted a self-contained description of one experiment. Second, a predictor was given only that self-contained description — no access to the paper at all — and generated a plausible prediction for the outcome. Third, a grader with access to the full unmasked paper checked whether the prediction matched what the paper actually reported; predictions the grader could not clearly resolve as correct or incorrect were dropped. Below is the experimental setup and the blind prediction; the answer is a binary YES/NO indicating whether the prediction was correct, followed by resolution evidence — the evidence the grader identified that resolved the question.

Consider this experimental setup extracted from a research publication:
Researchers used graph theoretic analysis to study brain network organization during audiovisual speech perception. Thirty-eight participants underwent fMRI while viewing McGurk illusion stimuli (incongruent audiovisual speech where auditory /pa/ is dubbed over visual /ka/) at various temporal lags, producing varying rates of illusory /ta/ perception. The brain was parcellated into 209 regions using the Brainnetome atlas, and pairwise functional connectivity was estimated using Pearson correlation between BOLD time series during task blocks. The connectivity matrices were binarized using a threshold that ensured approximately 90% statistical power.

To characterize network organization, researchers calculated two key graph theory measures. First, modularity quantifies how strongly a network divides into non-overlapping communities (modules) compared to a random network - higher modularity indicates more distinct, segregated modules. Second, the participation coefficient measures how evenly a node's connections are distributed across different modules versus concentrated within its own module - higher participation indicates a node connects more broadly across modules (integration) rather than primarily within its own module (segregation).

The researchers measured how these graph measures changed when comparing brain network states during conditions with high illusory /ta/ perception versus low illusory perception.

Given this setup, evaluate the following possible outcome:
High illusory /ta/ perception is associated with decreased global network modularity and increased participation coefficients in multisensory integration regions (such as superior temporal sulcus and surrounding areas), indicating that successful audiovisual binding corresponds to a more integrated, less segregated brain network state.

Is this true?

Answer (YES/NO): NO